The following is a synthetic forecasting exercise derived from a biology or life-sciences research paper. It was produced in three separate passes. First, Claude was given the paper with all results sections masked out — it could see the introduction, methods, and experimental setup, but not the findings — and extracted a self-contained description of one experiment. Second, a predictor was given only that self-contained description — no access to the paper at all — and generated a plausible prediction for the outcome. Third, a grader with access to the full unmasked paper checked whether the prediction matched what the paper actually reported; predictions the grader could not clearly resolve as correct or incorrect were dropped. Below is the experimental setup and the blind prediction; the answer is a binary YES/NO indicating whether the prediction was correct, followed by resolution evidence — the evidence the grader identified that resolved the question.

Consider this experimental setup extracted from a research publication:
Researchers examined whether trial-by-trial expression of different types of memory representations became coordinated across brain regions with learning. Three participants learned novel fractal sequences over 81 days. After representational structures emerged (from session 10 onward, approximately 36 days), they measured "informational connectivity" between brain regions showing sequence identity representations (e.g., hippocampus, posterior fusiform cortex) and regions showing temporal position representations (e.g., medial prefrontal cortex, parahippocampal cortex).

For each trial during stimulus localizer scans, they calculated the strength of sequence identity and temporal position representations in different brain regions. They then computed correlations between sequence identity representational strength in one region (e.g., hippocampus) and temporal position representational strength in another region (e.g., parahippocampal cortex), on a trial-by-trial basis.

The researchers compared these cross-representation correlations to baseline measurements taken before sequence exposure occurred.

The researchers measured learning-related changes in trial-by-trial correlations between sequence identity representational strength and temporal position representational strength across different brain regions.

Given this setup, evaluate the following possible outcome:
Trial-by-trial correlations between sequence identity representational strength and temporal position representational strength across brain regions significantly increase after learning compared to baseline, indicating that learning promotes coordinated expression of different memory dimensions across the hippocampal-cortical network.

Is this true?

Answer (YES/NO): NO